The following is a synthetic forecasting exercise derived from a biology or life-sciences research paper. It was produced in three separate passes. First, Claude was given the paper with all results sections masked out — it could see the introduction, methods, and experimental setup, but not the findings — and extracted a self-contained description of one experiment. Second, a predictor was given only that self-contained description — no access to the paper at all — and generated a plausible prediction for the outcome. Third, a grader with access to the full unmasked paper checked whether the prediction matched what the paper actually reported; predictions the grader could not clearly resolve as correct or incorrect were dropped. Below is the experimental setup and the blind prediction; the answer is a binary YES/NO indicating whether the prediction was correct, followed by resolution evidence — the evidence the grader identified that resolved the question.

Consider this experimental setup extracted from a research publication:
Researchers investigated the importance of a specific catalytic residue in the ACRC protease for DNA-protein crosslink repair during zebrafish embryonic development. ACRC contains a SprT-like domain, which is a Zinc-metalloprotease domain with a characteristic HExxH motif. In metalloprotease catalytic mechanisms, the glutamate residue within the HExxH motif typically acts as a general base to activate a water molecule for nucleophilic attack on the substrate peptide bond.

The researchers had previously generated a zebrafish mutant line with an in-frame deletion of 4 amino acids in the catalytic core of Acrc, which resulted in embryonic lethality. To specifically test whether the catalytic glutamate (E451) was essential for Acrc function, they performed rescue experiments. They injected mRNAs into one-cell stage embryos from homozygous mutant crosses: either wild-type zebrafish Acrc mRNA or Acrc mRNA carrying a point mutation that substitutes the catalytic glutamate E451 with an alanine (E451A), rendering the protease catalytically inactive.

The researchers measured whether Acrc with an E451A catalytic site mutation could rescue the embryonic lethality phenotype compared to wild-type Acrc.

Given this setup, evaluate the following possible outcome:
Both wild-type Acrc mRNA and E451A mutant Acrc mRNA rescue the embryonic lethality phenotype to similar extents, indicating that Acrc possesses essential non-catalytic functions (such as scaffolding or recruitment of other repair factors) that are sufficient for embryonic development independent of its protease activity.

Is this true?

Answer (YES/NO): NO